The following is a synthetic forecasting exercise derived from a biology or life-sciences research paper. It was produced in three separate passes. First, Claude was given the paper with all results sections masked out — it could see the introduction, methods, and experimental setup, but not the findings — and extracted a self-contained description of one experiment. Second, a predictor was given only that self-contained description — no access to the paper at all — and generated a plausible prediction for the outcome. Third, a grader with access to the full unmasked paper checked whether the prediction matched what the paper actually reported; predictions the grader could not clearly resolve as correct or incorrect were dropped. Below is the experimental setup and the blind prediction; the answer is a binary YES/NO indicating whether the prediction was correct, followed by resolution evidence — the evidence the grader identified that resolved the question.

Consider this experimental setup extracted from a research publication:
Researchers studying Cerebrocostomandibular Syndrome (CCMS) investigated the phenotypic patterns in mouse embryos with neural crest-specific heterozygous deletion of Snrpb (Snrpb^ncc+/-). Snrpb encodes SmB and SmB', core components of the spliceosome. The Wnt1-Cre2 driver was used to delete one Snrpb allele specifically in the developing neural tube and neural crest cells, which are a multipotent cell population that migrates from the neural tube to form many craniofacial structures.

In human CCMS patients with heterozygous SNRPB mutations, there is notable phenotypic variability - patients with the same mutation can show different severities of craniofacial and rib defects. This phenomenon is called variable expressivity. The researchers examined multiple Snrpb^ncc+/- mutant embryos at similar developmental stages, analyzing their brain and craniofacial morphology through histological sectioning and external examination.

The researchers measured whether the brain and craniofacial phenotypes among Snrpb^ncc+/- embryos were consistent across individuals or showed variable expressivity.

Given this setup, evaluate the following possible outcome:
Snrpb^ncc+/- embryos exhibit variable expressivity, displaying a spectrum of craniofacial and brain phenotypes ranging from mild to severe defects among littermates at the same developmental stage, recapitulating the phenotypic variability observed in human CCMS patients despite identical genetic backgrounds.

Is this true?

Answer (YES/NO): YES